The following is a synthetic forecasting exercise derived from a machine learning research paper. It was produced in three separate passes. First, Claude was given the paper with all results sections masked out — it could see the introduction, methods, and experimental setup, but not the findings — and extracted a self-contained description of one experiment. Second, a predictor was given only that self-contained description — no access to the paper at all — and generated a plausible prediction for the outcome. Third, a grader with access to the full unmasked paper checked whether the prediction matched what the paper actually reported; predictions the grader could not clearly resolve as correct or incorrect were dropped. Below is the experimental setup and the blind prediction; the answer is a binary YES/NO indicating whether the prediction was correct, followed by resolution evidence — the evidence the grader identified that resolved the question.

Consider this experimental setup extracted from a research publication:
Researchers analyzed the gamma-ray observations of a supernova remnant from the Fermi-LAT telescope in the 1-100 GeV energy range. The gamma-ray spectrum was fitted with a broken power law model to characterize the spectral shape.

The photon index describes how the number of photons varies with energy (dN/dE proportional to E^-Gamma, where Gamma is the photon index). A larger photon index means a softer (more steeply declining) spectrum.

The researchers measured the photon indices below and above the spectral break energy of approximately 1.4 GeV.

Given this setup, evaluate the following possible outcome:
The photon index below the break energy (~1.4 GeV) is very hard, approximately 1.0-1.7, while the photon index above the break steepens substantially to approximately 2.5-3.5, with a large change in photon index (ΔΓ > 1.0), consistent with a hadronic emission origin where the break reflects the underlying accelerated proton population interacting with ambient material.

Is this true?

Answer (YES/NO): NO